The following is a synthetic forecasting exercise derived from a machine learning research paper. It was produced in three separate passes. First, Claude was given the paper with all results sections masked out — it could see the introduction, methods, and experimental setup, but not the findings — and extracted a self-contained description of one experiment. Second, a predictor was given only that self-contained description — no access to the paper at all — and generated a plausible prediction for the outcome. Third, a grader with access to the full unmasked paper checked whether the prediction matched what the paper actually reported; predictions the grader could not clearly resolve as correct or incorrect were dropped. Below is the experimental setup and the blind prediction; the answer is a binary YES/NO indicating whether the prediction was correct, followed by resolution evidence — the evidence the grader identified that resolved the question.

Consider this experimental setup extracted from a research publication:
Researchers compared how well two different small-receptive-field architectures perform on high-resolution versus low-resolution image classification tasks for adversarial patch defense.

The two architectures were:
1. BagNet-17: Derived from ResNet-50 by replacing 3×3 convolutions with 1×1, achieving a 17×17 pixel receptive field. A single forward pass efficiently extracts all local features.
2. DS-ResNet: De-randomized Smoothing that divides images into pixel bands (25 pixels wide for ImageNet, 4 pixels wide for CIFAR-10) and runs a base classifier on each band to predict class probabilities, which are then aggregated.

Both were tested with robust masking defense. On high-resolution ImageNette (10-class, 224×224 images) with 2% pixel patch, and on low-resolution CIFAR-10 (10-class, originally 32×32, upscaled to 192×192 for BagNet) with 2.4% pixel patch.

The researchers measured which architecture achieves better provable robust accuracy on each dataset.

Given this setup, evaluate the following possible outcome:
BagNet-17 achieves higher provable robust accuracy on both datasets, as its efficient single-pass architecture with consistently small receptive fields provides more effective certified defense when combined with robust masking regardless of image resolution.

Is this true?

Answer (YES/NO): NO